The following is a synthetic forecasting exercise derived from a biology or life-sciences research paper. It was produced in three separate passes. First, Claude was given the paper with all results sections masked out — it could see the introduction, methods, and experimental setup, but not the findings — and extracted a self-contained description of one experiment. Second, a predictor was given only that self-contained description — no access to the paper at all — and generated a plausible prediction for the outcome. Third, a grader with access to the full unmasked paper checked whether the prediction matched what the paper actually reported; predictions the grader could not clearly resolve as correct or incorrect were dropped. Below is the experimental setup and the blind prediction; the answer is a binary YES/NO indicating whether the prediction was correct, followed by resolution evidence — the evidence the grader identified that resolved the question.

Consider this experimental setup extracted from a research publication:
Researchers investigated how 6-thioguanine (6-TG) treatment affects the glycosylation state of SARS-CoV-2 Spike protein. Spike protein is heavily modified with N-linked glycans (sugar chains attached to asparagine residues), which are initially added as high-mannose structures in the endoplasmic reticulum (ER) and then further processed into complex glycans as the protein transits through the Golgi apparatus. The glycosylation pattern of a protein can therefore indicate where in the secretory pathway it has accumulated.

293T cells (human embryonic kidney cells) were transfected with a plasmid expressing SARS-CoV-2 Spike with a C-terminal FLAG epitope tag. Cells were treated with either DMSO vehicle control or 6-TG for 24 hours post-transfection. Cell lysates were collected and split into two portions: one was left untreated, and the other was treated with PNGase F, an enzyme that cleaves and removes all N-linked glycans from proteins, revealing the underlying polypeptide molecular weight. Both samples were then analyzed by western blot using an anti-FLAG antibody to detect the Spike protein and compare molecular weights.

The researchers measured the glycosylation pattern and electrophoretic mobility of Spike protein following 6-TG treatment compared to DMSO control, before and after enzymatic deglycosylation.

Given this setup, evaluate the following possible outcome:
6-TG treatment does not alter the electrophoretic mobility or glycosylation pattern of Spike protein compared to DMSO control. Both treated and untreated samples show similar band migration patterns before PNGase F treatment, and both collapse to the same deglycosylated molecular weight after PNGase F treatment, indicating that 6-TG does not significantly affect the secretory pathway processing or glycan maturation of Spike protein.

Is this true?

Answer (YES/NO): NO